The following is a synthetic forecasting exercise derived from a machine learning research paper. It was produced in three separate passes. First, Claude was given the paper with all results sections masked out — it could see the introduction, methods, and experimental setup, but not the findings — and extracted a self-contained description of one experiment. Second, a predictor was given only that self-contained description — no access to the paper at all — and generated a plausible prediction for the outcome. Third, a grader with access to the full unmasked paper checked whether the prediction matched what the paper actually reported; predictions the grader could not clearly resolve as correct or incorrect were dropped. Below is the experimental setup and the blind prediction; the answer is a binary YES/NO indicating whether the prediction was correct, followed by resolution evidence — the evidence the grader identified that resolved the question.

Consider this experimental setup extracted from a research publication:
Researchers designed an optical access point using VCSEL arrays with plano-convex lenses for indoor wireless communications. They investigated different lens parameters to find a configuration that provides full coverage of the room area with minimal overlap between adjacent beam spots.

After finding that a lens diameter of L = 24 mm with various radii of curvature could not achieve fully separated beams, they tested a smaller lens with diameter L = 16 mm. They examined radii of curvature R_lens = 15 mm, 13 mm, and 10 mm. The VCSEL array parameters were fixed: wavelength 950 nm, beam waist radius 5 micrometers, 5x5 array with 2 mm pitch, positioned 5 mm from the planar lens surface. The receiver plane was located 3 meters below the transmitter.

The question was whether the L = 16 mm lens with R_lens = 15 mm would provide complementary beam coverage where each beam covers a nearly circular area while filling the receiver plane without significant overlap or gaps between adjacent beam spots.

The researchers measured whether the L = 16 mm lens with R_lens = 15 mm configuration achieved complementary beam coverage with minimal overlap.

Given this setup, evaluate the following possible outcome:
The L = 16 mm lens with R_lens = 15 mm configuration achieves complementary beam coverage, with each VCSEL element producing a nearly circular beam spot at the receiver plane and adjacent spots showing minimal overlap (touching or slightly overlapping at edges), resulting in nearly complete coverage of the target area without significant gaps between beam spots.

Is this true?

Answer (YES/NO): YES